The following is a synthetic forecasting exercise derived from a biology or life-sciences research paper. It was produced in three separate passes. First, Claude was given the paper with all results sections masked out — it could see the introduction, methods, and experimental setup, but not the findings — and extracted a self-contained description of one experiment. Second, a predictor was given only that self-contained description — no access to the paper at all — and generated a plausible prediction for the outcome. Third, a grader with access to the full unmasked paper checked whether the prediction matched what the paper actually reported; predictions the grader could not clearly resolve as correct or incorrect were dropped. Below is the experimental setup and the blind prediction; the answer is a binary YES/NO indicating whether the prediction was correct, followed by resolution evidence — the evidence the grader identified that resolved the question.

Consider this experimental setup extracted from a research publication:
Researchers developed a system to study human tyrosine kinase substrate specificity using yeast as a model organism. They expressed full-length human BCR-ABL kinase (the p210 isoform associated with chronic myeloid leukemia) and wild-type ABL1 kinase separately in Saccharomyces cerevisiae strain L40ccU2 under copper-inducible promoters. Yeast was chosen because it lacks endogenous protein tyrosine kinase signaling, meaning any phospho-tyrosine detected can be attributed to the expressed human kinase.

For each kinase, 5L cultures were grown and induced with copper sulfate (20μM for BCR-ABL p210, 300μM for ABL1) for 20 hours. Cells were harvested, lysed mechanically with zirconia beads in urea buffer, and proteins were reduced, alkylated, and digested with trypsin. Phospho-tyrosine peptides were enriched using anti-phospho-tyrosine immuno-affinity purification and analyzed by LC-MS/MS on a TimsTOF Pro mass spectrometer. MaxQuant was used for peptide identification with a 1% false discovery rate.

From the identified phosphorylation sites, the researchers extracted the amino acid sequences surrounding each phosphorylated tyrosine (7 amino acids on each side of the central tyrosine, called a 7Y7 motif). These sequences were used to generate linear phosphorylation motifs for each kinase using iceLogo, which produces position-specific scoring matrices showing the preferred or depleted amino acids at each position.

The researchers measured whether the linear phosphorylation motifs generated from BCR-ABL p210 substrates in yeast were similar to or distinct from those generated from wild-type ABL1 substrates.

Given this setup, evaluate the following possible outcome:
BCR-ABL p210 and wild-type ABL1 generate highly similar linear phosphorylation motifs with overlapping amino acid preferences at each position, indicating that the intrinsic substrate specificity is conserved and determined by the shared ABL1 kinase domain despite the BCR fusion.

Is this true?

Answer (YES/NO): NO